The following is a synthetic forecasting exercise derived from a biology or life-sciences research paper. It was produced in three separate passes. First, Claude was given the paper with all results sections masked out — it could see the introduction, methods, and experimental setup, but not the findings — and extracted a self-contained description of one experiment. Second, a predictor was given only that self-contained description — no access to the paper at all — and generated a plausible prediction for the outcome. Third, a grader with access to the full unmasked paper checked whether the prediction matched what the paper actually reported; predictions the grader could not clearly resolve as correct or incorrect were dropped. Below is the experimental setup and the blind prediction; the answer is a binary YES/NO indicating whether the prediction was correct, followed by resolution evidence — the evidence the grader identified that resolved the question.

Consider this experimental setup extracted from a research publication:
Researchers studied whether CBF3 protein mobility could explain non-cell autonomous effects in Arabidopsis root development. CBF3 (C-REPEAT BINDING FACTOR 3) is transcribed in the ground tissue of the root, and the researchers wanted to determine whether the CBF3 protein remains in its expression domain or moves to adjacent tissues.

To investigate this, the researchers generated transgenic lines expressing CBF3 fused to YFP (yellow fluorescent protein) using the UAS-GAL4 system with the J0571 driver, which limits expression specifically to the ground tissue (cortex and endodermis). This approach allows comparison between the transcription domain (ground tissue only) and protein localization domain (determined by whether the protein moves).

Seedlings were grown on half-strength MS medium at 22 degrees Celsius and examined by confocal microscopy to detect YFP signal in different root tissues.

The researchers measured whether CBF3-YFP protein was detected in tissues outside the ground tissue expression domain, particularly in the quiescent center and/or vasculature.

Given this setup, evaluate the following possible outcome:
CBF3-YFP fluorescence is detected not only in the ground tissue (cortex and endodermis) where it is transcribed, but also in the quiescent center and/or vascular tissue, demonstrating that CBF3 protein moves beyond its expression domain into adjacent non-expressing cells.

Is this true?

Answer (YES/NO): YES